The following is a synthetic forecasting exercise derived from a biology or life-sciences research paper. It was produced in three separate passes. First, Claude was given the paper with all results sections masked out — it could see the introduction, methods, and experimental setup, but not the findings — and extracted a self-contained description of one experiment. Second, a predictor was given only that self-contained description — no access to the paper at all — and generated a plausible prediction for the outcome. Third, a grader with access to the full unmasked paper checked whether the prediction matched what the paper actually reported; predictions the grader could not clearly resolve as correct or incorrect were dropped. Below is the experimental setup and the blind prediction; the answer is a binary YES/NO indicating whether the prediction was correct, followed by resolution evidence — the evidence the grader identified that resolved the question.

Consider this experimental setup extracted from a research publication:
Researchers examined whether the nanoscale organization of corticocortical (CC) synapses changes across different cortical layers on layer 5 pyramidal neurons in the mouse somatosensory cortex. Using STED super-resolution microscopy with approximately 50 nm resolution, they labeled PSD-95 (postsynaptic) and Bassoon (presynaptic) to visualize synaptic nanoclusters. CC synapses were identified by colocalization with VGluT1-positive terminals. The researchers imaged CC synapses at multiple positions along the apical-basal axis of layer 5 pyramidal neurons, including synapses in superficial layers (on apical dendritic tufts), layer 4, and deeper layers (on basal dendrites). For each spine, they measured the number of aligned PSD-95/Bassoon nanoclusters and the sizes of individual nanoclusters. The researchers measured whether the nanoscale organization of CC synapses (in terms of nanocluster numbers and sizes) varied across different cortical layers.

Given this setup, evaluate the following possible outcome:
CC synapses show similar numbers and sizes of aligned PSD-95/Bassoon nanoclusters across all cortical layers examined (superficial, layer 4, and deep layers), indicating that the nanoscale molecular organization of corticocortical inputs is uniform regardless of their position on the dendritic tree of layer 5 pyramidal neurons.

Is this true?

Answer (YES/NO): YES